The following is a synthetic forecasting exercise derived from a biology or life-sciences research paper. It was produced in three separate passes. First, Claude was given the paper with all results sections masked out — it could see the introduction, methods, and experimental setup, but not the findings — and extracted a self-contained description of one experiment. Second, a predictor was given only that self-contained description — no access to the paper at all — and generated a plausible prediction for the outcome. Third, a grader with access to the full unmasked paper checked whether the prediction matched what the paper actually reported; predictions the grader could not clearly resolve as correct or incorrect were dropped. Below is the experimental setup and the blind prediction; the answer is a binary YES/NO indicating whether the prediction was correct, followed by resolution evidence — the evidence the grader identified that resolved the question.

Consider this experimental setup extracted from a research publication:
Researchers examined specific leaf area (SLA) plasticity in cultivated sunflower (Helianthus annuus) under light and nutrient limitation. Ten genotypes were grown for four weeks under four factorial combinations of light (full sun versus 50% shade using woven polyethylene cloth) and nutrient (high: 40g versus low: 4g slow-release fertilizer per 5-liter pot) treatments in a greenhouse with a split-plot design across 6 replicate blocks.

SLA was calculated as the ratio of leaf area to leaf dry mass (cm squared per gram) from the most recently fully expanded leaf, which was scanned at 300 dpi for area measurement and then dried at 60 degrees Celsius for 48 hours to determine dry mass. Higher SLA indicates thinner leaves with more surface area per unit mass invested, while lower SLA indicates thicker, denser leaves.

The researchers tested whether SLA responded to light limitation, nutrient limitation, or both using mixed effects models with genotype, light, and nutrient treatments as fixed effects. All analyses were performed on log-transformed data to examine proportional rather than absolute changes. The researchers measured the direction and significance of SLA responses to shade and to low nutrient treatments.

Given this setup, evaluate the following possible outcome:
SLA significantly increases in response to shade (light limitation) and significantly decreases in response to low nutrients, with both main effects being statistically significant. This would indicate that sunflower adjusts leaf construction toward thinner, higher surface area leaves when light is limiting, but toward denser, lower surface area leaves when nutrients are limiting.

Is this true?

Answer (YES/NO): NO